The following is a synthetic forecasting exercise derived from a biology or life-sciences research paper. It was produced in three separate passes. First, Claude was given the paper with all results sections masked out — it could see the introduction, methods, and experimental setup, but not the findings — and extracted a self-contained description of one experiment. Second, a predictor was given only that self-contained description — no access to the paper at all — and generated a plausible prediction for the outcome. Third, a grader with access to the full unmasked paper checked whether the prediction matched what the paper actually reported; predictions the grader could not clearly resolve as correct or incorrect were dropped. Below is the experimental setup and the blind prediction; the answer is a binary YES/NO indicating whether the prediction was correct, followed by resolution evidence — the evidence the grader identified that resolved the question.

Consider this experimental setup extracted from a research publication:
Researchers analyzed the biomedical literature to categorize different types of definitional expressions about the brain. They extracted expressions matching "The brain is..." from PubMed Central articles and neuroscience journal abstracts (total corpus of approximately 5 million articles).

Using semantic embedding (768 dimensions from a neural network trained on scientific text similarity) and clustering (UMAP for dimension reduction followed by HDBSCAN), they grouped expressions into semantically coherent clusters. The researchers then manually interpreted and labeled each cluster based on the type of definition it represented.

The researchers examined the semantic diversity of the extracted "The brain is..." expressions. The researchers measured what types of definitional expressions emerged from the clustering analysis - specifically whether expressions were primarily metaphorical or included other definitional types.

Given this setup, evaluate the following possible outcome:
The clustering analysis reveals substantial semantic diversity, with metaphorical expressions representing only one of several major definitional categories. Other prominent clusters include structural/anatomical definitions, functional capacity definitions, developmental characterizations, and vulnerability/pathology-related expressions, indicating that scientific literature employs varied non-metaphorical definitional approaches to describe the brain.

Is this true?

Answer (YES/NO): NO